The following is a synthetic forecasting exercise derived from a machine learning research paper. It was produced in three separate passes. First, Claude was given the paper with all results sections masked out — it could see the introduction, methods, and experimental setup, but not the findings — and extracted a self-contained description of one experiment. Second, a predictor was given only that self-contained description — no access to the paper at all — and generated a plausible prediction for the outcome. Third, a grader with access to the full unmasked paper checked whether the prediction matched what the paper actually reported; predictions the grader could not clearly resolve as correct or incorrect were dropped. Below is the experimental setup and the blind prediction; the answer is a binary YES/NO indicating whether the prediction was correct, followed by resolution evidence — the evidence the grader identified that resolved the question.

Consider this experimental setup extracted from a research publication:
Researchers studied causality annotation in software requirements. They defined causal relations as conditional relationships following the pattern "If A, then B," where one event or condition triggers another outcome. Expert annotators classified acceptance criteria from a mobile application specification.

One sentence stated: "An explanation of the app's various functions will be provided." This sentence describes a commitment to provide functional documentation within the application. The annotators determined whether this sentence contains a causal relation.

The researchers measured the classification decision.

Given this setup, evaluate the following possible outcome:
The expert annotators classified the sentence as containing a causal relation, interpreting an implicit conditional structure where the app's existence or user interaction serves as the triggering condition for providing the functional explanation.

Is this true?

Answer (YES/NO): NO